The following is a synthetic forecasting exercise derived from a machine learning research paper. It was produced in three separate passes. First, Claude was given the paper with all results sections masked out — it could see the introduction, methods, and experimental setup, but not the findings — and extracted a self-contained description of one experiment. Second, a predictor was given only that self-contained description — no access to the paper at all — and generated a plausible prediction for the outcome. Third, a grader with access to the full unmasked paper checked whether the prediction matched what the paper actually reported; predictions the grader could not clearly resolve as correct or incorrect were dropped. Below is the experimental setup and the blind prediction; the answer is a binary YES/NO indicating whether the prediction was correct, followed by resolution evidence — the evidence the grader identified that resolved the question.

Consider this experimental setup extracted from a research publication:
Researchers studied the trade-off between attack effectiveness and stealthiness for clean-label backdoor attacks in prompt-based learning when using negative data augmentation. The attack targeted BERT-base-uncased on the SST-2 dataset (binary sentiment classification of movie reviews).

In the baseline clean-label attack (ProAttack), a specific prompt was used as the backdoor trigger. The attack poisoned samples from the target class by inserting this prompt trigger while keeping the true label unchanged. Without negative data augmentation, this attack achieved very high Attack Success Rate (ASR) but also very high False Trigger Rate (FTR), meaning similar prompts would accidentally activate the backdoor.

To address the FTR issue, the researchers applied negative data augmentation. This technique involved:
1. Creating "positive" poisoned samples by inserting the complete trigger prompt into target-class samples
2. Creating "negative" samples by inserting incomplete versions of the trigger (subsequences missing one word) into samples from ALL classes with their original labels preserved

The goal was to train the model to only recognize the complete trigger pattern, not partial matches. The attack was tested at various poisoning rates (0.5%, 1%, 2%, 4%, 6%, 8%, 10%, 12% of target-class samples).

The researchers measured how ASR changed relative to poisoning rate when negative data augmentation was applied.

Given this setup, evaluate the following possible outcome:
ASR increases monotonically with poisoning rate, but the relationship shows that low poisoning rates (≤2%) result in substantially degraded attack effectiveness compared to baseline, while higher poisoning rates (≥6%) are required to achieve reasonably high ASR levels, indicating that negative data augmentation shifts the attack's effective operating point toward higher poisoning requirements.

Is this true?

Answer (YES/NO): YES